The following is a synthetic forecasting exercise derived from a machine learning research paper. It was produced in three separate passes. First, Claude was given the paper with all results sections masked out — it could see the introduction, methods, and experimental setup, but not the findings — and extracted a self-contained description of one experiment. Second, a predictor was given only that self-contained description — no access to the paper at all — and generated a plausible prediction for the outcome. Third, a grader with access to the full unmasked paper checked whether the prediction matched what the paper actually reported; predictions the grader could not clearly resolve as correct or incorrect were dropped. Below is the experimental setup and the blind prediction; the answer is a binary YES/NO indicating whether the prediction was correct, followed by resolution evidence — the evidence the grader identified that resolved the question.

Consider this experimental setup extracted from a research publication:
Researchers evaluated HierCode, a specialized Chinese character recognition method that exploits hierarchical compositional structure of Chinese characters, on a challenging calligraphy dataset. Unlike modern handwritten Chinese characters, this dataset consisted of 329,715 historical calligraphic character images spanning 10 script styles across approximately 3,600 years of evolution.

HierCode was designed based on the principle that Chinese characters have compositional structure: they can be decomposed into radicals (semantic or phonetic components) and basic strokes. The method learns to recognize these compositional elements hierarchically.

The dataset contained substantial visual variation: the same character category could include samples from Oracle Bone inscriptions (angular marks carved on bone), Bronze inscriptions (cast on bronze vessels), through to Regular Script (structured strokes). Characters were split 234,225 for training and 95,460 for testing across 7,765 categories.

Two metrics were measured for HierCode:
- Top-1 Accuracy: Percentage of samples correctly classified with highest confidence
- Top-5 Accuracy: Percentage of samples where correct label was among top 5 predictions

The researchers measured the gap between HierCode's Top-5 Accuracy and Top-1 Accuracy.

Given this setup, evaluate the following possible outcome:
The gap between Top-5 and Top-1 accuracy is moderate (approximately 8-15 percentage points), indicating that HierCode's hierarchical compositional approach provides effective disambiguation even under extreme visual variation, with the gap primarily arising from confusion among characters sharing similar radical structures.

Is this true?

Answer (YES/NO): NO